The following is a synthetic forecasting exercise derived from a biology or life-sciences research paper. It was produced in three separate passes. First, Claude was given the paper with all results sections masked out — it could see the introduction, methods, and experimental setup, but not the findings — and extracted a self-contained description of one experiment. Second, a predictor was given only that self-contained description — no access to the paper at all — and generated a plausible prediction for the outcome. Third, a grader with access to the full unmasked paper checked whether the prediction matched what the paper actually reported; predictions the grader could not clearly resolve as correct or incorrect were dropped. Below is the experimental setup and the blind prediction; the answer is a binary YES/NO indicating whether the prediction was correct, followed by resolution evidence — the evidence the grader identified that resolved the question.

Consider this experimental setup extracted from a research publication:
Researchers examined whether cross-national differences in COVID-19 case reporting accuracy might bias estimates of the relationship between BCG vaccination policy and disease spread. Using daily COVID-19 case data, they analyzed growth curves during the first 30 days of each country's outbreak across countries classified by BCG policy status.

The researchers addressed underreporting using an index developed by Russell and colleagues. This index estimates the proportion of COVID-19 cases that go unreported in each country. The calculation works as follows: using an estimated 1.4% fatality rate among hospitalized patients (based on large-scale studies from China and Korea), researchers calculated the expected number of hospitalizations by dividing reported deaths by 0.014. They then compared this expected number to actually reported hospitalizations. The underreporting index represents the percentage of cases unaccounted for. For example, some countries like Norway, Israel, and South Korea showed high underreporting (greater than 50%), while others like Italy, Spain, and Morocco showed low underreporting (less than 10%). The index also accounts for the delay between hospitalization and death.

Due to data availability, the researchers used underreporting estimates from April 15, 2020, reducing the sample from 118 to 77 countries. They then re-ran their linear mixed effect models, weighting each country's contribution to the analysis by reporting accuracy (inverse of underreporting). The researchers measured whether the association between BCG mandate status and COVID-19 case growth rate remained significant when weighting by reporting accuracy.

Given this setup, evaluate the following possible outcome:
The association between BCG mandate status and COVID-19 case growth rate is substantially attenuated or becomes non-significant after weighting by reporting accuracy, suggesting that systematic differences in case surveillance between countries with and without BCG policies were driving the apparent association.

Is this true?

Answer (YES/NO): NO